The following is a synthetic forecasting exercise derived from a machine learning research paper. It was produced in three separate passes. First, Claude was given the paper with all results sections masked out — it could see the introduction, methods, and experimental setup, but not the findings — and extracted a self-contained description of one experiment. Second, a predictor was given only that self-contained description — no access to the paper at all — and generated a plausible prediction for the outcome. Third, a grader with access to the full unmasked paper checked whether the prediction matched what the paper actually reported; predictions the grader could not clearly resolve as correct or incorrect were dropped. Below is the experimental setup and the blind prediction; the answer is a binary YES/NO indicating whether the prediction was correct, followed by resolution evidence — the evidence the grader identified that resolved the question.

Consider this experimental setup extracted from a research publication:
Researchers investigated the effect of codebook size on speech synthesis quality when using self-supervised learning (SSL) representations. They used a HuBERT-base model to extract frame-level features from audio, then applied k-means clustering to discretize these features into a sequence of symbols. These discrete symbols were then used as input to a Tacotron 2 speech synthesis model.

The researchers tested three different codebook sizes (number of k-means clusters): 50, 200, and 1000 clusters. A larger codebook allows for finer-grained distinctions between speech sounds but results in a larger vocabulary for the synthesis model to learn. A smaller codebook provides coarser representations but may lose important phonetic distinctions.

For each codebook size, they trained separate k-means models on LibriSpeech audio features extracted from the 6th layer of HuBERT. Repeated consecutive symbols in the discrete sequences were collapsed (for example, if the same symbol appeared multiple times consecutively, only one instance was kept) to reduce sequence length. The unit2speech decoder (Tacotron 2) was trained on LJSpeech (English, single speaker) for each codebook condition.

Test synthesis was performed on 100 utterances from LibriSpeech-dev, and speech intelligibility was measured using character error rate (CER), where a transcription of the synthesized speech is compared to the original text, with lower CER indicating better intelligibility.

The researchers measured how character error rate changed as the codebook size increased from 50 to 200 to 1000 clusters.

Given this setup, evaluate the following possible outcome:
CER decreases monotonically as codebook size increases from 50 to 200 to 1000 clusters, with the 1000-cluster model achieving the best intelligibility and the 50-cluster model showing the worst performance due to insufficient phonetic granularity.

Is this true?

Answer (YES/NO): YES